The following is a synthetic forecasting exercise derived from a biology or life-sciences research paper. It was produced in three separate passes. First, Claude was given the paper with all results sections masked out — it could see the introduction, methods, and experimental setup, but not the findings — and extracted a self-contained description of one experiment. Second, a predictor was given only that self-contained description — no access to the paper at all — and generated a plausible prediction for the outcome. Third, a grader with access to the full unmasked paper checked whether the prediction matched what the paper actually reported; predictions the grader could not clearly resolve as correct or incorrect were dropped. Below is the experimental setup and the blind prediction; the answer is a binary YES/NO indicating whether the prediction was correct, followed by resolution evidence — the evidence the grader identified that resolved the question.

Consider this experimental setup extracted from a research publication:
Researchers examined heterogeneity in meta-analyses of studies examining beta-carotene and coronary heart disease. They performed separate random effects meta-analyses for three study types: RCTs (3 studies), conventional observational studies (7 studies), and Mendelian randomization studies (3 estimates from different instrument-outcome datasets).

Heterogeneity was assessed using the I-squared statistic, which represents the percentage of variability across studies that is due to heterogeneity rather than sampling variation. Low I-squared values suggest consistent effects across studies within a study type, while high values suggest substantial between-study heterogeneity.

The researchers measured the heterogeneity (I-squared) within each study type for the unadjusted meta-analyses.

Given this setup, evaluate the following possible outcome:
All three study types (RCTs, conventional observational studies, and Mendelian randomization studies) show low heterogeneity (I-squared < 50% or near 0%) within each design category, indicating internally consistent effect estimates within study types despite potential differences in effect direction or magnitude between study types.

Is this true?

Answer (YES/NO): YES